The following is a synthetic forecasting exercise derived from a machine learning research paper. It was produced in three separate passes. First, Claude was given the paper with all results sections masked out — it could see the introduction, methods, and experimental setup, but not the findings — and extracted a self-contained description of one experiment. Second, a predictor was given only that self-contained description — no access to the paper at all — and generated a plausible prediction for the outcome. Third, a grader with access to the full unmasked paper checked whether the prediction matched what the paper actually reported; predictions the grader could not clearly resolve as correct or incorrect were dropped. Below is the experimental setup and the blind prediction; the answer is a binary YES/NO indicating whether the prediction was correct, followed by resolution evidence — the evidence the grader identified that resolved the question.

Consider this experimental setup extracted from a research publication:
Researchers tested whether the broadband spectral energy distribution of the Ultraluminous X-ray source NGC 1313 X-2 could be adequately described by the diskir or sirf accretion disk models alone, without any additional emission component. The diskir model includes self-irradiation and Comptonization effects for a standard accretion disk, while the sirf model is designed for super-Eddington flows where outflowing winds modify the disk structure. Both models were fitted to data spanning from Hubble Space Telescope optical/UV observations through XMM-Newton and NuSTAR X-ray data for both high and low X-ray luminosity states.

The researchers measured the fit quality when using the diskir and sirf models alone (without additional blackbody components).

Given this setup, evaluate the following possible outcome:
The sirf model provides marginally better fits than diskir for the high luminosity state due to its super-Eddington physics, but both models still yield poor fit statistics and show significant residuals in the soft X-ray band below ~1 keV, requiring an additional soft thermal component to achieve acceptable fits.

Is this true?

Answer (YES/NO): NO